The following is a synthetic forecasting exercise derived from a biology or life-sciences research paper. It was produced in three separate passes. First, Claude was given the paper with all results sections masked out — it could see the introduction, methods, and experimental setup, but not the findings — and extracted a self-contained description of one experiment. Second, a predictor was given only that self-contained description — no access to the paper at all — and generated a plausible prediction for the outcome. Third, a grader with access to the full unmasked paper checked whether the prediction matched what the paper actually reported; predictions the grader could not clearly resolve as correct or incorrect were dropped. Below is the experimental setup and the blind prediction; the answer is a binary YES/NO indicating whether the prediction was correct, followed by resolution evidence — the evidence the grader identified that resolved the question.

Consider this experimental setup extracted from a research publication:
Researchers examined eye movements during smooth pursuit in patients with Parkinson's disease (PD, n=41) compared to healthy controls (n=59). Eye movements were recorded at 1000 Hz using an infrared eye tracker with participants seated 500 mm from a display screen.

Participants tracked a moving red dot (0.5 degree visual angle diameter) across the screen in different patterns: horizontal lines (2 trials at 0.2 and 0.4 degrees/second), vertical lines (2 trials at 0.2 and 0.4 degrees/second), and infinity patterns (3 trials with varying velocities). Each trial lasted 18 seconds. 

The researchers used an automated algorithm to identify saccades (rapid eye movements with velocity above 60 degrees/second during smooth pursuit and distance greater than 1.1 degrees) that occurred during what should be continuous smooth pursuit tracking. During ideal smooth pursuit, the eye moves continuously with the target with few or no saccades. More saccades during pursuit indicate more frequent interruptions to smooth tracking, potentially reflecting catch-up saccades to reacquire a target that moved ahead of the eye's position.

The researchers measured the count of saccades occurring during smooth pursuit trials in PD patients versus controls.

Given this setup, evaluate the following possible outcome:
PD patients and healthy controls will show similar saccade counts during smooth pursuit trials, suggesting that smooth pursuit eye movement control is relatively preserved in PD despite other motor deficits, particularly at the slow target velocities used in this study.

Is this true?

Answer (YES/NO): NO